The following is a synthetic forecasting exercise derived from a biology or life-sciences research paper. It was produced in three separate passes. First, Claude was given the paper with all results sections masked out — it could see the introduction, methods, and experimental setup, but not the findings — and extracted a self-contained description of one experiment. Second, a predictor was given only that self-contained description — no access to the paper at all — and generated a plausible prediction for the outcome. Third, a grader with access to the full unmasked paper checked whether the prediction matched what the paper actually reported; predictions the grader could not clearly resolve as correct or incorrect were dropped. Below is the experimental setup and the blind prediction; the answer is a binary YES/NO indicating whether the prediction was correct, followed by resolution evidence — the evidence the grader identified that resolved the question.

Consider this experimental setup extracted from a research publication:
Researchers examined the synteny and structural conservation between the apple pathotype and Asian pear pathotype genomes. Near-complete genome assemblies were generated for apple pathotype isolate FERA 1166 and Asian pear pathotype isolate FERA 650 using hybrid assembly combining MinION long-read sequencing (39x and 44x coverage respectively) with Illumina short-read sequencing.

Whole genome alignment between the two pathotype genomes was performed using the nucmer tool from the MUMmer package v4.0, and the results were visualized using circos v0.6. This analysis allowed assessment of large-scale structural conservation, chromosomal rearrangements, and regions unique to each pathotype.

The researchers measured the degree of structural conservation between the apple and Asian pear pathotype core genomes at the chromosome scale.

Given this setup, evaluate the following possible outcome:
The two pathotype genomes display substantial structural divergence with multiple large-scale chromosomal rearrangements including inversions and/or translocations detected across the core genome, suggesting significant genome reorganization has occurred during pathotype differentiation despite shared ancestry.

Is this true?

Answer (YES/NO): NO